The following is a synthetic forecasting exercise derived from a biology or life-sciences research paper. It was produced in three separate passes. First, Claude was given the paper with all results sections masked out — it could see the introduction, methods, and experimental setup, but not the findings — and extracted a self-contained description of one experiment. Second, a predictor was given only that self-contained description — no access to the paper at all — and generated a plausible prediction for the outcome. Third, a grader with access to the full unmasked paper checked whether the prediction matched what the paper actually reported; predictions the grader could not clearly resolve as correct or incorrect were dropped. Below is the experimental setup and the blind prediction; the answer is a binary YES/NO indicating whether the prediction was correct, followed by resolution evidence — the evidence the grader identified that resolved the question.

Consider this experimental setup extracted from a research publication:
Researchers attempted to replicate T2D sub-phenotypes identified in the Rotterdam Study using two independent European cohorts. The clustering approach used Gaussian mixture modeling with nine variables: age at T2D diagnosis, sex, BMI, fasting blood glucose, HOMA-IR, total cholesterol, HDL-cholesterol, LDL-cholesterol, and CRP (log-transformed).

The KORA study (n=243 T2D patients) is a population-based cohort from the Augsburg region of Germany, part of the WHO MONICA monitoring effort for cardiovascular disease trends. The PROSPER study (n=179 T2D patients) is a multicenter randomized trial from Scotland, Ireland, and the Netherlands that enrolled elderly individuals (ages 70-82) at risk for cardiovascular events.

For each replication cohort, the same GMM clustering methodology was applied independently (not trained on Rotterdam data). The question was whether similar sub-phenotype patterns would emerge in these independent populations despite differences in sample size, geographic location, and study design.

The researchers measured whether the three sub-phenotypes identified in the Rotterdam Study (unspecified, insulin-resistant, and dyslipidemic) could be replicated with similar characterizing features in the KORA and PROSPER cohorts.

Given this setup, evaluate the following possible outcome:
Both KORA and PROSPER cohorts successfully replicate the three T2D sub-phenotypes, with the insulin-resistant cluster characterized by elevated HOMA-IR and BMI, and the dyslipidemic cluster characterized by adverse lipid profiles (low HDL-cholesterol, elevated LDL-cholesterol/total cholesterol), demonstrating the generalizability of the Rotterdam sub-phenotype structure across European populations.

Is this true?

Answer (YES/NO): NO